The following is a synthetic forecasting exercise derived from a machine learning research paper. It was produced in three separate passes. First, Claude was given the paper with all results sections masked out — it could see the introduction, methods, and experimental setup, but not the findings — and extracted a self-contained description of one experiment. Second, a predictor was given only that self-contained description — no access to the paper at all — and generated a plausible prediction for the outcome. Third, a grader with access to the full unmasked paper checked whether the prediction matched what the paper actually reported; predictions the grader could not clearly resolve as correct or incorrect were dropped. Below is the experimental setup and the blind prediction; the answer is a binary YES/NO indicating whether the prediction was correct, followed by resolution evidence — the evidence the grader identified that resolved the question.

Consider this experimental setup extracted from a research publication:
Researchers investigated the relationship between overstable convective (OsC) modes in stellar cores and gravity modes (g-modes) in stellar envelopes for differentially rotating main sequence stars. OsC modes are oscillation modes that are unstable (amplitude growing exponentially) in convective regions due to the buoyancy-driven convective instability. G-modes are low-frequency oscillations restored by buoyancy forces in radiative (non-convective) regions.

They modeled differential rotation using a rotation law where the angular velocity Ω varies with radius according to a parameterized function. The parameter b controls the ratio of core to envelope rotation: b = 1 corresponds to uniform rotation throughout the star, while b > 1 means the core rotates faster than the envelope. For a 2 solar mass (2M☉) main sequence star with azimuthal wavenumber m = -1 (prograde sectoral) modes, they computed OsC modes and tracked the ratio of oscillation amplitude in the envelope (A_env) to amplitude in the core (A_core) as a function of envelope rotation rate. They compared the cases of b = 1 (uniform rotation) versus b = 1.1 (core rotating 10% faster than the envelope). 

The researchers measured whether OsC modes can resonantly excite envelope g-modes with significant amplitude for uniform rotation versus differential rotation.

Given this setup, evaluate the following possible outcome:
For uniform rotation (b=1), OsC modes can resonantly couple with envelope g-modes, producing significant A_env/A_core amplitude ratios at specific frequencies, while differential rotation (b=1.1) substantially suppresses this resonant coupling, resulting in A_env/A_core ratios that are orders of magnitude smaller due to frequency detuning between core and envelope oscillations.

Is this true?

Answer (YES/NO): NO